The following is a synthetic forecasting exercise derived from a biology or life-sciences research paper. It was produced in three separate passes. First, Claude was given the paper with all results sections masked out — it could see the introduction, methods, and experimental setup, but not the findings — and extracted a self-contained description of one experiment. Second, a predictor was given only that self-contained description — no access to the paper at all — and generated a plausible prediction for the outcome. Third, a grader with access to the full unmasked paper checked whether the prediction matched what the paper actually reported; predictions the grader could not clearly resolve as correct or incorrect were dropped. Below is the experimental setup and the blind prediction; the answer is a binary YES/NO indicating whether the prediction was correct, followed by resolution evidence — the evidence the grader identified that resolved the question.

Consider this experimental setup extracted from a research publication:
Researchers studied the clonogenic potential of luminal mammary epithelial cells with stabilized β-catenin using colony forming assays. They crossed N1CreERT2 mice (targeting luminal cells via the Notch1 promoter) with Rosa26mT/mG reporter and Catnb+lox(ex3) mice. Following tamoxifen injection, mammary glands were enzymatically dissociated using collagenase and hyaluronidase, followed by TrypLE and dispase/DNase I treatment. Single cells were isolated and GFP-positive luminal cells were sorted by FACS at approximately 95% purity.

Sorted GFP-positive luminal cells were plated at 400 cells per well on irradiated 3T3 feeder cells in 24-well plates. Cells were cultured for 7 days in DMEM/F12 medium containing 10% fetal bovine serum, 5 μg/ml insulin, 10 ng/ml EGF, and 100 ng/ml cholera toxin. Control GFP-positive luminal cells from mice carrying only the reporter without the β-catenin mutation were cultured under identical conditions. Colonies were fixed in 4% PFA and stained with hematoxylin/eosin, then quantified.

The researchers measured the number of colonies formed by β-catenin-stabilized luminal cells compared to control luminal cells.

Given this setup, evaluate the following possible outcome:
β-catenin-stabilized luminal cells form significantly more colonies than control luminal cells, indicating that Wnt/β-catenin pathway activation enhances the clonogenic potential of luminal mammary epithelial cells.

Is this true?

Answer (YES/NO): NO